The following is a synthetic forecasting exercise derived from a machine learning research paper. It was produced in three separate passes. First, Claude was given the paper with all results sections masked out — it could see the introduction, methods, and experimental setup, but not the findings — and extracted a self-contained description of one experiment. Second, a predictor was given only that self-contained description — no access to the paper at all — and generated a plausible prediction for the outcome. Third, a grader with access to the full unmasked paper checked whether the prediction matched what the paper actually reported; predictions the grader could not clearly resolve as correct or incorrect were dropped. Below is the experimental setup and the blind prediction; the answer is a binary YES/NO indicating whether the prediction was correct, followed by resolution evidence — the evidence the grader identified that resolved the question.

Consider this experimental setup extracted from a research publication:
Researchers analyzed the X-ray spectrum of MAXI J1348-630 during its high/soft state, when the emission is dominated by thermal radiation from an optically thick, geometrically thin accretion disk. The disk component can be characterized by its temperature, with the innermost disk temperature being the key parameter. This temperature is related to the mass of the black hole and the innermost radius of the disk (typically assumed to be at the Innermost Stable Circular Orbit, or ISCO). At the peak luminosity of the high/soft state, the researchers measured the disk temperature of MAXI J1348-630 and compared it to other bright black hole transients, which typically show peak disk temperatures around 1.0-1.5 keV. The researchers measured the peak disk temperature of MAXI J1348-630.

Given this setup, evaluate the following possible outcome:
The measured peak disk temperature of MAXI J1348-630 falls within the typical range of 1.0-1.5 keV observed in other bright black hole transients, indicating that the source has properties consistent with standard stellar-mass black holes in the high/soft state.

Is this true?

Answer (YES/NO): NO